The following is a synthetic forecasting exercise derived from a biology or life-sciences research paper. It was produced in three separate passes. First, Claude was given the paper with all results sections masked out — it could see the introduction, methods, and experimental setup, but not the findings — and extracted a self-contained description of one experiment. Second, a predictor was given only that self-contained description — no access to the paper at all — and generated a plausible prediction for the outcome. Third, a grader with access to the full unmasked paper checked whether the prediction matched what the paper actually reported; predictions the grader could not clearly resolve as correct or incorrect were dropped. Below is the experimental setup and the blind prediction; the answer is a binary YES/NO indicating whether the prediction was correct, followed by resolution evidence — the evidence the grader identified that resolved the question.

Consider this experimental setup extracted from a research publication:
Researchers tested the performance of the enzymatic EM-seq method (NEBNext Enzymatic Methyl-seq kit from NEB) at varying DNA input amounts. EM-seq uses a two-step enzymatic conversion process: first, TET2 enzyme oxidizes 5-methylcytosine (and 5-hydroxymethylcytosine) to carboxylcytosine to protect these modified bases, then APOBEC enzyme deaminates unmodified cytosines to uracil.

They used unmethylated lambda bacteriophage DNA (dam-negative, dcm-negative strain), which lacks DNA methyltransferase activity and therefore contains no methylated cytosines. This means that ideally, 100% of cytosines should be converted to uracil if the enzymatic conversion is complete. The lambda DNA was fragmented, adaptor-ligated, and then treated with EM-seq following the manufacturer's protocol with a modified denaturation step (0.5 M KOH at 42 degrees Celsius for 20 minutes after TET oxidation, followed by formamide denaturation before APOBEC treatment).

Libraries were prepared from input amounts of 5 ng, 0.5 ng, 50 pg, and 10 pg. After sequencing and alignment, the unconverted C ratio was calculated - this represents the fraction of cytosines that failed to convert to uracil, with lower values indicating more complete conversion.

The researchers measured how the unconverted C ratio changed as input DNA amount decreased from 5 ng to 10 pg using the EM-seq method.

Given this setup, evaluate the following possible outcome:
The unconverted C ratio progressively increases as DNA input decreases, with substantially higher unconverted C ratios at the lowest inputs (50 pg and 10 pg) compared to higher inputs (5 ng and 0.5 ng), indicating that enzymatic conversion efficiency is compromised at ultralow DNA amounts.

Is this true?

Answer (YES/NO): YES